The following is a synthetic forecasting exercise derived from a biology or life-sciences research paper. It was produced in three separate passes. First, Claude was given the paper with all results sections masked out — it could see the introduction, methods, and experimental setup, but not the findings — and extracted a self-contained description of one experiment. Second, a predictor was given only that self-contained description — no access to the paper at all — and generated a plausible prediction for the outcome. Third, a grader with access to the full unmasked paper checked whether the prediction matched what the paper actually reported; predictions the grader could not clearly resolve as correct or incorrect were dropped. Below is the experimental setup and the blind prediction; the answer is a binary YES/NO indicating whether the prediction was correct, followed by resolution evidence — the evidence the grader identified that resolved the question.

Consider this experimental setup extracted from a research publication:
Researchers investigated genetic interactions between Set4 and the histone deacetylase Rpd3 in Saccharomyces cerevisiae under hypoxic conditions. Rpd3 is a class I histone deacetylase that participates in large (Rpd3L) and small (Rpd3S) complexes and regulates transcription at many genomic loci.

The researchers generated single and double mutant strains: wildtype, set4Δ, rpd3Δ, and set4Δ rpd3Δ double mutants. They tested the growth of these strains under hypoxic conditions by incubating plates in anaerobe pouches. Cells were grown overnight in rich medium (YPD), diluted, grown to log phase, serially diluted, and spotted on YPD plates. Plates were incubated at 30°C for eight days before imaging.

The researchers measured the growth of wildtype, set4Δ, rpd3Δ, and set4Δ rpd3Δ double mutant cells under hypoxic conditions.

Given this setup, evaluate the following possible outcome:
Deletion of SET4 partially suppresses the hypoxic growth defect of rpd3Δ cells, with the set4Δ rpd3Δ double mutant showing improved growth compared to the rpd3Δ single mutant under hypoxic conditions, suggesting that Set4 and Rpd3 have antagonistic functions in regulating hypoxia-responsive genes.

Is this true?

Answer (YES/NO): NO